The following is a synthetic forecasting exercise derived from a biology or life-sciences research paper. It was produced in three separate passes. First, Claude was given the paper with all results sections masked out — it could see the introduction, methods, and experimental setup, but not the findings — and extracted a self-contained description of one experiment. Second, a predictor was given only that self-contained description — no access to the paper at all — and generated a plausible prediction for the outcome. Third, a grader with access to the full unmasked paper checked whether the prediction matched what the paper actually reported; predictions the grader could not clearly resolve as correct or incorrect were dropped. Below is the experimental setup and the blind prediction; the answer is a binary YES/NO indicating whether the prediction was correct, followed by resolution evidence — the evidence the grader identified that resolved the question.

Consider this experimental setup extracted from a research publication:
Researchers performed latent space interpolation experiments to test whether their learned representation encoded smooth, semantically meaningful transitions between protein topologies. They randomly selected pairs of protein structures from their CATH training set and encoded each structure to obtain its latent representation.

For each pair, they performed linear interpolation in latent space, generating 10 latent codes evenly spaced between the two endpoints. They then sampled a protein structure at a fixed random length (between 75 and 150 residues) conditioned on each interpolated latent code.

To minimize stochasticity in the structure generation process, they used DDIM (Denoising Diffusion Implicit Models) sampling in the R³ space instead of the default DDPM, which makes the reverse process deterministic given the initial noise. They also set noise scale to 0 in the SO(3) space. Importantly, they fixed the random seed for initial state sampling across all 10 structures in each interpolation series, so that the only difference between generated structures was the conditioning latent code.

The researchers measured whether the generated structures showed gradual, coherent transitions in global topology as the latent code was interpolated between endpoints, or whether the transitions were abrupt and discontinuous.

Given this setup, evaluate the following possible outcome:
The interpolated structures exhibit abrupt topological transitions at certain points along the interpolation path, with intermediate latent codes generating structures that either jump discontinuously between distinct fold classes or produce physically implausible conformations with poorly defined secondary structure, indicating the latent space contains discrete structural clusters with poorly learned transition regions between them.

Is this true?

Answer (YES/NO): NO